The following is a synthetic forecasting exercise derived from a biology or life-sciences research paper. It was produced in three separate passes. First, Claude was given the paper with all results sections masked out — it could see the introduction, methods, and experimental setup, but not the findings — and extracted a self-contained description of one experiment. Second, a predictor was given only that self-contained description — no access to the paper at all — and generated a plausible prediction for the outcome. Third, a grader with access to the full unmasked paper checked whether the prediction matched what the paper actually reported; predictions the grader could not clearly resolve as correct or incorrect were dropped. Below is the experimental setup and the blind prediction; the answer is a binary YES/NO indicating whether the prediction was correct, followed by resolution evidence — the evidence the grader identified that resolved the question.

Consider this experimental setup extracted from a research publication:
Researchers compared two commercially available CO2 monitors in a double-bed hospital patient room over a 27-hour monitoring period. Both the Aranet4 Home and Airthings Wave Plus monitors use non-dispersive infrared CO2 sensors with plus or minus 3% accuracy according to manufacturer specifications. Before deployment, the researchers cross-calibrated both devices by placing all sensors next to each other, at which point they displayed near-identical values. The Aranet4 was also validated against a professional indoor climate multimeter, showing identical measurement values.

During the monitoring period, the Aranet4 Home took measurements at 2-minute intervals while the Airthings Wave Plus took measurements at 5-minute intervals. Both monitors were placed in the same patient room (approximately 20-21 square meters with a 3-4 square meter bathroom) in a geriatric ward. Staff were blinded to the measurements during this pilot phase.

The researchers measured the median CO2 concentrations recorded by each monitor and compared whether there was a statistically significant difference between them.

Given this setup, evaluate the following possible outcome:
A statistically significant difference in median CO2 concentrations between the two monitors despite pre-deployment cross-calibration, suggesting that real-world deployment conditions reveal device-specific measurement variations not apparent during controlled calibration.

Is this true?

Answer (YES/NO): YES